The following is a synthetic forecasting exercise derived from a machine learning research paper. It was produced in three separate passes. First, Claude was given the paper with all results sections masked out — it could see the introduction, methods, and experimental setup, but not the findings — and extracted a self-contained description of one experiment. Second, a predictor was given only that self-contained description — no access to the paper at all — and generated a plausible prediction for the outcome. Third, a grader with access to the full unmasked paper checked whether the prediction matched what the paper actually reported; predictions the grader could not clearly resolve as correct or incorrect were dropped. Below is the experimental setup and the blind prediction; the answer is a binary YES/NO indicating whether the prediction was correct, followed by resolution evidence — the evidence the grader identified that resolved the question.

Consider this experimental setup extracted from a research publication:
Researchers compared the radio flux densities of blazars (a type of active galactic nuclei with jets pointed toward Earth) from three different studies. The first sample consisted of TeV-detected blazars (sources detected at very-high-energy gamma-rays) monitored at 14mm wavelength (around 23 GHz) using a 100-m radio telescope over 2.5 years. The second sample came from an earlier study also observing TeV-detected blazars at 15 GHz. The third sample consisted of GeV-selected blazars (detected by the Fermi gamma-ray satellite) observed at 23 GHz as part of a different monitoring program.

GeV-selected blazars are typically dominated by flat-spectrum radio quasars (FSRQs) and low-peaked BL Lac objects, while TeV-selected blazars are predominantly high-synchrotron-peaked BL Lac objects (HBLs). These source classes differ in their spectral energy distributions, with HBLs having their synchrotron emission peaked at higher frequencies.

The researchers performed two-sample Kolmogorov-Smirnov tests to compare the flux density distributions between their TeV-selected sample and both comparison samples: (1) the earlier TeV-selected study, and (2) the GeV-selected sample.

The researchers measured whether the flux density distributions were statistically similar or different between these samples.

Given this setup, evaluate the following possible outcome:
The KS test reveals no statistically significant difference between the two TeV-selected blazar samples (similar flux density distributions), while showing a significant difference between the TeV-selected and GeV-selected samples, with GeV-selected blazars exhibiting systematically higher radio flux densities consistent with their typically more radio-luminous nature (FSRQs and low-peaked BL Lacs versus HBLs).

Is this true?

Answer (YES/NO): YES